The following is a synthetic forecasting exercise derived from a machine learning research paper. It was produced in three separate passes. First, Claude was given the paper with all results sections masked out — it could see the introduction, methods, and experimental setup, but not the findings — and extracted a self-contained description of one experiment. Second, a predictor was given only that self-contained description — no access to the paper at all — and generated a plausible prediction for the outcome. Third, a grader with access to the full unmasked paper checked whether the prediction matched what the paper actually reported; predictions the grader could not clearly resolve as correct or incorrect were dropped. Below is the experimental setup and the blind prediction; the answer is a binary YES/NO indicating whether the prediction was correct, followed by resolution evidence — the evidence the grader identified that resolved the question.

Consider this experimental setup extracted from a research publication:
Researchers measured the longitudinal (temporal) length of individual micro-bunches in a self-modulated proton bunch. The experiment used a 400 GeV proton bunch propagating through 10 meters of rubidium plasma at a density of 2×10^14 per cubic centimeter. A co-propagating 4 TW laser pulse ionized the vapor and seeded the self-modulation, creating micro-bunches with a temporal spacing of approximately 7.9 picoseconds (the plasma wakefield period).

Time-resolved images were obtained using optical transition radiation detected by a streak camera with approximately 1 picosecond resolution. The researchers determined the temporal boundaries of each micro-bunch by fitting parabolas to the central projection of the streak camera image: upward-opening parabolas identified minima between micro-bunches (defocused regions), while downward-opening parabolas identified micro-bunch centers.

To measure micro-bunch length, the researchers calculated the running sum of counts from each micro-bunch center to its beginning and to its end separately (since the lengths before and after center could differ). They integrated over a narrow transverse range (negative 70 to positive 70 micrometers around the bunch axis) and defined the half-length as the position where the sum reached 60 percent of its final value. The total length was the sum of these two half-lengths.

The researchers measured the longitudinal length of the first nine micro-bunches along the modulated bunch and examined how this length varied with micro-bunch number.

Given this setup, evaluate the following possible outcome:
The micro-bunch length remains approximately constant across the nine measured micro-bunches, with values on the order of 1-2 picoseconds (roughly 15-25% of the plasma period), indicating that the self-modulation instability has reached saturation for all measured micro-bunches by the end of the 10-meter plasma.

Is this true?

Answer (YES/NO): NO